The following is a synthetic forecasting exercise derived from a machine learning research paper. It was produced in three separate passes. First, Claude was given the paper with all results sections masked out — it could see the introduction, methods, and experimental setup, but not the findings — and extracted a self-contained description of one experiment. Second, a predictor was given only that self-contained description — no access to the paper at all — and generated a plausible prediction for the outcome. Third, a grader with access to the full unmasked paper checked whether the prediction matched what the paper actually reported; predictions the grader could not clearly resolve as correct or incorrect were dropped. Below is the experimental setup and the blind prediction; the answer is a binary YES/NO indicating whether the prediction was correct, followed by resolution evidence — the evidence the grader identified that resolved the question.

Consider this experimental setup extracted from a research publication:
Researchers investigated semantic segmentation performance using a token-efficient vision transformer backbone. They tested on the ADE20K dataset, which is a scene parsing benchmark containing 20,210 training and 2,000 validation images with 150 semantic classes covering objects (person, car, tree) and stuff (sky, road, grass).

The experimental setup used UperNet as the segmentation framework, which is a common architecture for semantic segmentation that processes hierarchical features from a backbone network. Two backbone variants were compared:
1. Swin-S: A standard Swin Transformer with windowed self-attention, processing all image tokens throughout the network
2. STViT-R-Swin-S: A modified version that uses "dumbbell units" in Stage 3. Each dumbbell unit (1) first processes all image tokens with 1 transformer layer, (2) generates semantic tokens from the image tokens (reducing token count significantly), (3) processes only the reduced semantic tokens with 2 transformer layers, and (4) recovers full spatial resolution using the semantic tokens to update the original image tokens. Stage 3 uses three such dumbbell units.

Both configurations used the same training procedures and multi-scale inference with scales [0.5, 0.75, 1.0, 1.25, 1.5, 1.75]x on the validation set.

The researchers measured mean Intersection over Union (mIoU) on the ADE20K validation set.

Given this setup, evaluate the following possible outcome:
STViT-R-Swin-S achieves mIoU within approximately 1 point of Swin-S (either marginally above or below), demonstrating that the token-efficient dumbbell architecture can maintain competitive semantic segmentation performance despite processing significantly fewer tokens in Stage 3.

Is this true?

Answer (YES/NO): YES